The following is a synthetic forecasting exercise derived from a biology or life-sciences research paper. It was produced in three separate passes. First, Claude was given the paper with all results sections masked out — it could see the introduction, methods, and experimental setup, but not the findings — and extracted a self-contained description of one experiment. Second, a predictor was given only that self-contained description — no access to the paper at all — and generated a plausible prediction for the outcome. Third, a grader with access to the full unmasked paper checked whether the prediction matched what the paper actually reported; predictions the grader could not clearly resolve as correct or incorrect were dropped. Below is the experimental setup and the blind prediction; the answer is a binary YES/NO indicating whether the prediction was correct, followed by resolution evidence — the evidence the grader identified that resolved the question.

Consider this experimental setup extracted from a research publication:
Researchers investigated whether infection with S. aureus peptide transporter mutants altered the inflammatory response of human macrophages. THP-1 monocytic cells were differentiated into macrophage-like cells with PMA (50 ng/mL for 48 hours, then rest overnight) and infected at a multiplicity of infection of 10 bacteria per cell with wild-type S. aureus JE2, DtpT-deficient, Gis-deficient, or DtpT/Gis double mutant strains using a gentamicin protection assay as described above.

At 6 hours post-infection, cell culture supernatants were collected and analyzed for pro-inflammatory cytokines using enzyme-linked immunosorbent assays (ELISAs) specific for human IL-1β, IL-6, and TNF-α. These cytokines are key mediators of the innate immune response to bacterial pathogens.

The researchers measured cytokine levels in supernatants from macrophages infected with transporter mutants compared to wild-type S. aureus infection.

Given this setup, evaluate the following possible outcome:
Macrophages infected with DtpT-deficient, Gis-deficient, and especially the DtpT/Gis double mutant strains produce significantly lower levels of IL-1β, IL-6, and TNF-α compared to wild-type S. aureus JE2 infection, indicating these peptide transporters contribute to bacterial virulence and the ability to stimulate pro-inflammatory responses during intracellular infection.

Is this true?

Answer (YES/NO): NO